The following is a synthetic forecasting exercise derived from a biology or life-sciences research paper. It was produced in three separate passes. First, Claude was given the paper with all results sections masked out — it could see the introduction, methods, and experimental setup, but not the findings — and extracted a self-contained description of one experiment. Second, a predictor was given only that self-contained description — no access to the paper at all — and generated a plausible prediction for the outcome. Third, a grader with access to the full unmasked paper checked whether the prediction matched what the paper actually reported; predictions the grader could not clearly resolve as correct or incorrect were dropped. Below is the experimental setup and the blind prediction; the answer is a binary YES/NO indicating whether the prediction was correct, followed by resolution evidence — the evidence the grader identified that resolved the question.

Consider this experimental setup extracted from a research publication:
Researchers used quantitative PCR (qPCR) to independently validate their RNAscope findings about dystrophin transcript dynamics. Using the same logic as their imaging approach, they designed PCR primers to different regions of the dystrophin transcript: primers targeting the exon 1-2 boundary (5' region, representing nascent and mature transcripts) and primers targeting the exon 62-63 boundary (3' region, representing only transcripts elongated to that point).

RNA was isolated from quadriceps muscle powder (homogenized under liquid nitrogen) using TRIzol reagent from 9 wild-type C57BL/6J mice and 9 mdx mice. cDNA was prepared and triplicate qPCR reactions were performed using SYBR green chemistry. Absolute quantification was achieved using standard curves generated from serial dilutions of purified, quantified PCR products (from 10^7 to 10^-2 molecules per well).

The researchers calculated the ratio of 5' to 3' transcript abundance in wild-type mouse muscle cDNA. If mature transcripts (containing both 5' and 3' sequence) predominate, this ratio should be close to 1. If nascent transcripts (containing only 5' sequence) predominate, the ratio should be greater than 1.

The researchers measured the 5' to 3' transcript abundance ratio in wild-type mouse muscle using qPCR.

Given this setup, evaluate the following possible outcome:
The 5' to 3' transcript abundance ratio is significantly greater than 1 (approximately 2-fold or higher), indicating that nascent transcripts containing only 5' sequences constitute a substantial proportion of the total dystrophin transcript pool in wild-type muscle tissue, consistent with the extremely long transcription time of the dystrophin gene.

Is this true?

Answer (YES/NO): YES